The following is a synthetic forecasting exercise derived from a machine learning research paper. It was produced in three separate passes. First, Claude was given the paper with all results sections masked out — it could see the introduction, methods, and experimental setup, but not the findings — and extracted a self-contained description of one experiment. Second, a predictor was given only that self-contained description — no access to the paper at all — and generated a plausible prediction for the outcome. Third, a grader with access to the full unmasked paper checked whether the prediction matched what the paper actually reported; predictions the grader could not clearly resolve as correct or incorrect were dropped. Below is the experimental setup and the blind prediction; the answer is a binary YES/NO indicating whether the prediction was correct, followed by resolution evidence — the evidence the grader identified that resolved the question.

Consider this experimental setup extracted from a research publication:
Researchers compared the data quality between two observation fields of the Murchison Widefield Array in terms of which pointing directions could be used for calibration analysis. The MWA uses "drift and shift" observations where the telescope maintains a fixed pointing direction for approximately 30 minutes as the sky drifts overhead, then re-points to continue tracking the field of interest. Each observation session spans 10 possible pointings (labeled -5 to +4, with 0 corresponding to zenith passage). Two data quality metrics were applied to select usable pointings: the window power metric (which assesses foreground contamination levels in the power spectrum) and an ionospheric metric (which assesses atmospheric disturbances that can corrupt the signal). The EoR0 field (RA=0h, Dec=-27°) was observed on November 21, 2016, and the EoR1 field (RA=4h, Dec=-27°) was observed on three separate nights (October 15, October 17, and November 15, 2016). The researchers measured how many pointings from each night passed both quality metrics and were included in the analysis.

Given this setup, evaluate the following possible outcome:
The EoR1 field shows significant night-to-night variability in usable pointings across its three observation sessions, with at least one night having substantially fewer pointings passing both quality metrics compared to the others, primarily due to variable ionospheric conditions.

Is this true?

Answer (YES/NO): NO